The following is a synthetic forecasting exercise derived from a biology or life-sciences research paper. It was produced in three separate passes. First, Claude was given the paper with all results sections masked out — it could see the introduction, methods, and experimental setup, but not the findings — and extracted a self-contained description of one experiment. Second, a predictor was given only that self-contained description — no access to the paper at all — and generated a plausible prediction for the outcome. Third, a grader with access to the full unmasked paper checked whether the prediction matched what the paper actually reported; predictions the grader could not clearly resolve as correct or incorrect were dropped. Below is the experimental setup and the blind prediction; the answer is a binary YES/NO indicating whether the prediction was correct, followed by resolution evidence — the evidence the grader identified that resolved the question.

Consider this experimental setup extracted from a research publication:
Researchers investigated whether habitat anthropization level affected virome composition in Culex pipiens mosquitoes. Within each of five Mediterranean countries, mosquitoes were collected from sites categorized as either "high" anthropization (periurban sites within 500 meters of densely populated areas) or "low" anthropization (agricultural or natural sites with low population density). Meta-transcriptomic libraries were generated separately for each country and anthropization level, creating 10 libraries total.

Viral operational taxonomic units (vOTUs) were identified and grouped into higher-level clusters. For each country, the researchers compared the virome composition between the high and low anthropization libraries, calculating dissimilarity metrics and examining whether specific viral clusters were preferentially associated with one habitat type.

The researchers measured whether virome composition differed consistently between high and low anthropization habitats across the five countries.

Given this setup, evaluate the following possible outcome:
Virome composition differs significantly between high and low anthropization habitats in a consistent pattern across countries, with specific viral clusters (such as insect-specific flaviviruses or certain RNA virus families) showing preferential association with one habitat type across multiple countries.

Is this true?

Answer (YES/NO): NO